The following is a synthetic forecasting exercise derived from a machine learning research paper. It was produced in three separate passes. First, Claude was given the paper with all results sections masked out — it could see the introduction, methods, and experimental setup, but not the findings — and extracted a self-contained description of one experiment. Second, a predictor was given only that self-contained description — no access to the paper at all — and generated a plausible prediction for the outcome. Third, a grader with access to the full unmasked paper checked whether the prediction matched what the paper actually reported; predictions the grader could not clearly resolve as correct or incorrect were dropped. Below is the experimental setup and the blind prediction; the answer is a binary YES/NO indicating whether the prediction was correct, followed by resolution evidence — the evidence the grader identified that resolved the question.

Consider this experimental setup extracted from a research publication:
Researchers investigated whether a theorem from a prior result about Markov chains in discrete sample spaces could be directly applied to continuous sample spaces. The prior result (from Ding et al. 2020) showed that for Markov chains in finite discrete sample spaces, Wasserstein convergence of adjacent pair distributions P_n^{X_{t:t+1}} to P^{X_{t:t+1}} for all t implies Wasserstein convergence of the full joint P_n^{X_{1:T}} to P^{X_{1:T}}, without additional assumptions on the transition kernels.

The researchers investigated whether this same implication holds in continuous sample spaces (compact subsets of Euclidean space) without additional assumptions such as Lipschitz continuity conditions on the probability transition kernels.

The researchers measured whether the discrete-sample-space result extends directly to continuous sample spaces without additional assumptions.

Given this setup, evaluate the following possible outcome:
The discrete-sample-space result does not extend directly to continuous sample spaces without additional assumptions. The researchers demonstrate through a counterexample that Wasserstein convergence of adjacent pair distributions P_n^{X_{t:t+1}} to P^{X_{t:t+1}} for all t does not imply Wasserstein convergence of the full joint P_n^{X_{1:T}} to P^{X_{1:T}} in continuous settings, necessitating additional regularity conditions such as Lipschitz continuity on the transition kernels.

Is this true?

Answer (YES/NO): YES